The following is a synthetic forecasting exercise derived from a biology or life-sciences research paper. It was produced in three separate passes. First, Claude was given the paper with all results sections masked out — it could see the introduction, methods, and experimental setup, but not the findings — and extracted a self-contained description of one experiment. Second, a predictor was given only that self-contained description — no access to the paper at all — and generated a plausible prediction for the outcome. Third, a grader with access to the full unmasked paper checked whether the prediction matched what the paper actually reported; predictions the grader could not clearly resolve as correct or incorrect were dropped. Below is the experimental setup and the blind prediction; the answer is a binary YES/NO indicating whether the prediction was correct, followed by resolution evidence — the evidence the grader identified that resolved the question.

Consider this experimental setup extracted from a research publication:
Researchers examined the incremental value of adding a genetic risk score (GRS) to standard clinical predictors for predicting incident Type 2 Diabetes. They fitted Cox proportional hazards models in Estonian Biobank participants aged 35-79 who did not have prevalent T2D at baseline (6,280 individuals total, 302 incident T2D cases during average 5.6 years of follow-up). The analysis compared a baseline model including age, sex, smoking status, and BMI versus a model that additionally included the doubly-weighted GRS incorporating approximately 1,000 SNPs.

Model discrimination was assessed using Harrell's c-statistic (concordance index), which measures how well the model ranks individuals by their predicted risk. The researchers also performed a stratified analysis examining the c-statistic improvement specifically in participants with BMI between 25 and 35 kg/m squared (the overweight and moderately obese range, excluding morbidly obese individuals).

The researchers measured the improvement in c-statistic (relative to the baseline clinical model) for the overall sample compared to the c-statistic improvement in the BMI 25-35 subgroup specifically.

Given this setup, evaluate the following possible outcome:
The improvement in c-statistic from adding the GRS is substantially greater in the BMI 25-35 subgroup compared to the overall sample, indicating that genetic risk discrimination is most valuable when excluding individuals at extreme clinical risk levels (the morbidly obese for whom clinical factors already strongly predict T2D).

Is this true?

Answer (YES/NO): YES